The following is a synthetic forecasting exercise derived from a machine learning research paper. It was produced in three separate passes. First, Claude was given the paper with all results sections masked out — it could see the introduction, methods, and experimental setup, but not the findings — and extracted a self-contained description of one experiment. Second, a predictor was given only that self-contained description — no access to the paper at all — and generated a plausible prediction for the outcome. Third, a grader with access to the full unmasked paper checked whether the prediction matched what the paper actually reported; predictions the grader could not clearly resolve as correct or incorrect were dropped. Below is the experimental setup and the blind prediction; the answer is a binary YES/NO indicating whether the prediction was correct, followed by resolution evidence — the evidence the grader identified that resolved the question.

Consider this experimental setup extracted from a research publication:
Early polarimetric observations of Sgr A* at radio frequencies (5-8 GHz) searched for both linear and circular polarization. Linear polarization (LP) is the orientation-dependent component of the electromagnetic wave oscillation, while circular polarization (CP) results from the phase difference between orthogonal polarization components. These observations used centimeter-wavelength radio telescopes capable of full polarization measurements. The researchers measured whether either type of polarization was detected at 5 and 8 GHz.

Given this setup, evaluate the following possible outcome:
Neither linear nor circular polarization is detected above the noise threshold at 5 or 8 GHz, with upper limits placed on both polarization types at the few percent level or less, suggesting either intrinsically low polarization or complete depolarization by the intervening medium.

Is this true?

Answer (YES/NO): NO